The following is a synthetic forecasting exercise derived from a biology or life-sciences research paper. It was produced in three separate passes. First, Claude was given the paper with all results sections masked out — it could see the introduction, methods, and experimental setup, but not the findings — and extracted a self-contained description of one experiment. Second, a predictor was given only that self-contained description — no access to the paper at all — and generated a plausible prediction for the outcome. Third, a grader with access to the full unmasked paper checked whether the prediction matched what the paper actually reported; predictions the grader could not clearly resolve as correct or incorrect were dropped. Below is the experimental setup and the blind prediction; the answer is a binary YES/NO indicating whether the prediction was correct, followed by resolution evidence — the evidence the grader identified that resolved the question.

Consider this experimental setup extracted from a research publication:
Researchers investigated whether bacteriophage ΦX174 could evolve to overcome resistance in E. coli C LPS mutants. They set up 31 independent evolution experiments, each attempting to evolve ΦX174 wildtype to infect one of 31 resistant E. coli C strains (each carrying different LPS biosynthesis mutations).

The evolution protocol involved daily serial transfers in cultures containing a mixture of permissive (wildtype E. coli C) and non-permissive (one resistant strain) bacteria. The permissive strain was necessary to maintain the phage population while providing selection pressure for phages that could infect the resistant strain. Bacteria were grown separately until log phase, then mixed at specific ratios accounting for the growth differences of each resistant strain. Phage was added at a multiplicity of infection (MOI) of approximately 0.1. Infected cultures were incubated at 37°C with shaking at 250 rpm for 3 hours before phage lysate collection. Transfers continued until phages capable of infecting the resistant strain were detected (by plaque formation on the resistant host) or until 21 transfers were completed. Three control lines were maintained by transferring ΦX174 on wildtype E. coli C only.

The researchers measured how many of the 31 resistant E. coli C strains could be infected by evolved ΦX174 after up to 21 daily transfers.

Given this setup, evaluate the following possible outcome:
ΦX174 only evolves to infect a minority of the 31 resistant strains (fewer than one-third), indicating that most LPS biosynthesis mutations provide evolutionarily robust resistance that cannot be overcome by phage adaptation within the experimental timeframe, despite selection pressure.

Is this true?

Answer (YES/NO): NO